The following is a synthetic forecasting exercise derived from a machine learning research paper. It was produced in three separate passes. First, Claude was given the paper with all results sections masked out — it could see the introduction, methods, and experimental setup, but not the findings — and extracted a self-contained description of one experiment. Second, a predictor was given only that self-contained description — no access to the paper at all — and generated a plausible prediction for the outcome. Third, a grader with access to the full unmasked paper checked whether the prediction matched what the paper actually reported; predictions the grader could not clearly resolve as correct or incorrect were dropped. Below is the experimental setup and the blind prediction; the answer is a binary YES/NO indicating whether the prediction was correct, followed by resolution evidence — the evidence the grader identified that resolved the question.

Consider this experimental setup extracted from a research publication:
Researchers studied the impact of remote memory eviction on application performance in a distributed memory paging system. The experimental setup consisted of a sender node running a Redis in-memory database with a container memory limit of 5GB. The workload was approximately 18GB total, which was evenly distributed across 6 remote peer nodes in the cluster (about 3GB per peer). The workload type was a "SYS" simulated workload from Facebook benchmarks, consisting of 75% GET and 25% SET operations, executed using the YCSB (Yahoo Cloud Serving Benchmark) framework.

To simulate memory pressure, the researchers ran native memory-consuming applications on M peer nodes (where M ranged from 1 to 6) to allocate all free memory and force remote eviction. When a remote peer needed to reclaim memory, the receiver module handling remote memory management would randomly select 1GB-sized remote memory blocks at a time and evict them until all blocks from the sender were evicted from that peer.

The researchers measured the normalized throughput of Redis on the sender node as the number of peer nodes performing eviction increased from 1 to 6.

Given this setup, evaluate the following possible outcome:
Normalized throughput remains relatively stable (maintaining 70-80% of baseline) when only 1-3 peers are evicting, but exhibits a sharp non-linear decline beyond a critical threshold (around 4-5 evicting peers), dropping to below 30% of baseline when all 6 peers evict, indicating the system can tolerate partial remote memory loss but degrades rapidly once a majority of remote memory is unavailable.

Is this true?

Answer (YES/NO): NO